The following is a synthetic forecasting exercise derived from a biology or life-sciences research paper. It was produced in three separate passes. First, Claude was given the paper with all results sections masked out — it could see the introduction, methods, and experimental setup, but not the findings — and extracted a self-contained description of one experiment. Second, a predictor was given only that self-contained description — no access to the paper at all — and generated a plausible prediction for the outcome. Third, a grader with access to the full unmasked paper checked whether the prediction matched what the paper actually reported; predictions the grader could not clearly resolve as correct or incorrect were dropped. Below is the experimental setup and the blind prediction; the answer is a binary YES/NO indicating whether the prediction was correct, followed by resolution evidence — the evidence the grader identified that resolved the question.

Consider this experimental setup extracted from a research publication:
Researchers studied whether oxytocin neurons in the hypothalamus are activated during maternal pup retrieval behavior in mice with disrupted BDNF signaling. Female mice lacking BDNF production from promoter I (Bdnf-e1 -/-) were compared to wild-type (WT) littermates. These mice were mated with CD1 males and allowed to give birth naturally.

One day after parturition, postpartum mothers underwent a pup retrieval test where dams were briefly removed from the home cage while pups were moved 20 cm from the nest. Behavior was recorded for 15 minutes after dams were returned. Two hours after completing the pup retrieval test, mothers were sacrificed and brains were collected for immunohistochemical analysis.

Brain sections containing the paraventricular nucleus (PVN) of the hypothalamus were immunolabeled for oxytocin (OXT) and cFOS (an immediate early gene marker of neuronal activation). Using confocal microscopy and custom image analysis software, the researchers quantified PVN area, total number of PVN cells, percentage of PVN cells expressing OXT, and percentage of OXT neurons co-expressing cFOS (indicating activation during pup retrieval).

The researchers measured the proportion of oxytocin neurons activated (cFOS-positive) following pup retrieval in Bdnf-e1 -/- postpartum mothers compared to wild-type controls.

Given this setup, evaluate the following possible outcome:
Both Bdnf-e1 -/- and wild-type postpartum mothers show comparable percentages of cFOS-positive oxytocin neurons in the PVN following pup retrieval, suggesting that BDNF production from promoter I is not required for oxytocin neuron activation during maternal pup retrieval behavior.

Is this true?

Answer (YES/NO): YES